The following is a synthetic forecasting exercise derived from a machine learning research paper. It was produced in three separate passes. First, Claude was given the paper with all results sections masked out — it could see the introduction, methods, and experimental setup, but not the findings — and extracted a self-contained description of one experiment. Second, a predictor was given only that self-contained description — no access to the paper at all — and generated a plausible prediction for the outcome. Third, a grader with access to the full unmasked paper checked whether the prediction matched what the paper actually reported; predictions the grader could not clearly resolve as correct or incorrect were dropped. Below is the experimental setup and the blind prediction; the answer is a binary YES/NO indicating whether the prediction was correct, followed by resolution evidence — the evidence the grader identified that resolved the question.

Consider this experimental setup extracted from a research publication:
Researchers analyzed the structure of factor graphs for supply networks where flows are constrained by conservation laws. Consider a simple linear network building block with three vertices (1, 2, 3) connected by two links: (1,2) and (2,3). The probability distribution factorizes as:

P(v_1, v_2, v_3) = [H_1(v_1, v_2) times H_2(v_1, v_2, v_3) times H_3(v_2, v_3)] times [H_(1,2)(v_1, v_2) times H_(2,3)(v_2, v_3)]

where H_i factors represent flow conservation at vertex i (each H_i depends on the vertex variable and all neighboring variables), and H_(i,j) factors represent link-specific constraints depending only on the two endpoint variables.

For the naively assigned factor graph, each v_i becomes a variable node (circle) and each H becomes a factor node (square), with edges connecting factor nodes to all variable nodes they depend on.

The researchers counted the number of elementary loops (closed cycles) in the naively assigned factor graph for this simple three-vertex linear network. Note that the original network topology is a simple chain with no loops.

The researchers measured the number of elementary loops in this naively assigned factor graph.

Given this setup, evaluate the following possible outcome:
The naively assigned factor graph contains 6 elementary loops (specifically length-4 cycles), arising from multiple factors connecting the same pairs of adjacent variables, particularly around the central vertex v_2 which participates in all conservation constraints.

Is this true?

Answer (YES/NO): NO